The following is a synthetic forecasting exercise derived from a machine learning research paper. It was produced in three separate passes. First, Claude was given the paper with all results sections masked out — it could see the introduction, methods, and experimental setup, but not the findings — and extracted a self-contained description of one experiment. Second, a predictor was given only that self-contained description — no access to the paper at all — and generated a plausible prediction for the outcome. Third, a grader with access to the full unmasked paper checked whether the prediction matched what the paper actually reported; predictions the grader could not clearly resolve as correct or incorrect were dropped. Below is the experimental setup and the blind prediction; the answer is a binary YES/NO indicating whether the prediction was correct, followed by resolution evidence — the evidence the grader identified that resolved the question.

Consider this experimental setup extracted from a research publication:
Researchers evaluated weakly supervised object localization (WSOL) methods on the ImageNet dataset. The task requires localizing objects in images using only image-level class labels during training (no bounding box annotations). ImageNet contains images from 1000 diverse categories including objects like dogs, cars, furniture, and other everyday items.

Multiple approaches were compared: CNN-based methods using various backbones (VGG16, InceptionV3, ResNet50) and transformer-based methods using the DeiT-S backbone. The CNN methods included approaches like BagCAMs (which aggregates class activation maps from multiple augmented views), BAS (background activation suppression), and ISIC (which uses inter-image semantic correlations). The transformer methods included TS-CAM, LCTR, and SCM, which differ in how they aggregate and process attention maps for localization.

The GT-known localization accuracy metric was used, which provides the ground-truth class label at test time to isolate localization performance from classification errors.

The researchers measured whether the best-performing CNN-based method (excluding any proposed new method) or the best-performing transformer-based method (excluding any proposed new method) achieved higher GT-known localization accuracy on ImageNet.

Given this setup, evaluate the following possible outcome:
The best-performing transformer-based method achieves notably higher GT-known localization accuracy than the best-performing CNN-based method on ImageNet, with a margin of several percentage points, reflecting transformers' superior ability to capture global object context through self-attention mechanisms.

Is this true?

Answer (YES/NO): NO